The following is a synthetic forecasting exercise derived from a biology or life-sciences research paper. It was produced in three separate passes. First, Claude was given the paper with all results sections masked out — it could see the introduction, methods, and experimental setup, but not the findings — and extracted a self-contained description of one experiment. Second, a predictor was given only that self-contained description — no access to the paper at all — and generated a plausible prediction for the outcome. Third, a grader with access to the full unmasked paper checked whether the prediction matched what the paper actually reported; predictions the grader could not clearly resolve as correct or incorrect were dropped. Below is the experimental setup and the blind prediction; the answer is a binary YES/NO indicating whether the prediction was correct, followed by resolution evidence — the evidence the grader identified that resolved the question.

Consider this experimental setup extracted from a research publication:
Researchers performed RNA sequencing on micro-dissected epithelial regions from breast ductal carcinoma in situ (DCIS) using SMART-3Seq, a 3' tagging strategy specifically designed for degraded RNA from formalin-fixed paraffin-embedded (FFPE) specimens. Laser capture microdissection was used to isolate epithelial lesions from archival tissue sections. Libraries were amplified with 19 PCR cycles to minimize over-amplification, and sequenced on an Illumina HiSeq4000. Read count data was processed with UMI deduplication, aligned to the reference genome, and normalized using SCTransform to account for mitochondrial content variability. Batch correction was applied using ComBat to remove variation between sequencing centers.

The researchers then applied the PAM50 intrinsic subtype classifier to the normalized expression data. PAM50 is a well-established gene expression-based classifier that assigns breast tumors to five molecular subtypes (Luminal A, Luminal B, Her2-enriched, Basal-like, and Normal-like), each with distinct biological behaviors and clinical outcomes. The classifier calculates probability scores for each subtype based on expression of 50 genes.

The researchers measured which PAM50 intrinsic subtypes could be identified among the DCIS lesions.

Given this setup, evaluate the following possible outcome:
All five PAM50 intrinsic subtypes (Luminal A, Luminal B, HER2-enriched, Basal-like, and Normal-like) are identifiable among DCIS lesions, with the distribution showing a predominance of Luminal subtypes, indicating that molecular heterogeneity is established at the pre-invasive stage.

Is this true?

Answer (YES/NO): YES